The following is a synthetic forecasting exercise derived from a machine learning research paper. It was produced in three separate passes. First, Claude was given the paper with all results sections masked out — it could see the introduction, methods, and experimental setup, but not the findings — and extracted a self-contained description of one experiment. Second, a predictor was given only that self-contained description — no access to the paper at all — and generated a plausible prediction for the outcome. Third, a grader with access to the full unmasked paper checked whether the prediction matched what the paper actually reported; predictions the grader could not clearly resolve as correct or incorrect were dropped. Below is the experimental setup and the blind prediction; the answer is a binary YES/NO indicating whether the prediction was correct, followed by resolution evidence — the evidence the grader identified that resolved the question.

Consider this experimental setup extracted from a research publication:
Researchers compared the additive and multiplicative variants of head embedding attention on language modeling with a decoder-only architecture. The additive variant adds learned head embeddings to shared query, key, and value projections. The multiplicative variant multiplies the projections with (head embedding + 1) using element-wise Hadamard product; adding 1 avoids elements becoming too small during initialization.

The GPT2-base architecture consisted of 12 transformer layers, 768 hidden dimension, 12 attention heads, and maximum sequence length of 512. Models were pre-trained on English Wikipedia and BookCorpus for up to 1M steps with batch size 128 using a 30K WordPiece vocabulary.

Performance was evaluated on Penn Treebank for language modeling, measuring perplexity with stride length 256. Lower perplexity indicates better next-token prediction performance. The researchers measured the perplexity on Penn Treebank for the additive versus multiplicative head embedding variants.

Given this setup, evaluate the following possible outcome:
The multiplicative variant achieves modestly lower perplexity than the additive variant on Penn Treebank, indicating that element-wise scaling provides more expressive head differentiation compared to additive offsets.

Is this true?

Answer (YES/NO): YES